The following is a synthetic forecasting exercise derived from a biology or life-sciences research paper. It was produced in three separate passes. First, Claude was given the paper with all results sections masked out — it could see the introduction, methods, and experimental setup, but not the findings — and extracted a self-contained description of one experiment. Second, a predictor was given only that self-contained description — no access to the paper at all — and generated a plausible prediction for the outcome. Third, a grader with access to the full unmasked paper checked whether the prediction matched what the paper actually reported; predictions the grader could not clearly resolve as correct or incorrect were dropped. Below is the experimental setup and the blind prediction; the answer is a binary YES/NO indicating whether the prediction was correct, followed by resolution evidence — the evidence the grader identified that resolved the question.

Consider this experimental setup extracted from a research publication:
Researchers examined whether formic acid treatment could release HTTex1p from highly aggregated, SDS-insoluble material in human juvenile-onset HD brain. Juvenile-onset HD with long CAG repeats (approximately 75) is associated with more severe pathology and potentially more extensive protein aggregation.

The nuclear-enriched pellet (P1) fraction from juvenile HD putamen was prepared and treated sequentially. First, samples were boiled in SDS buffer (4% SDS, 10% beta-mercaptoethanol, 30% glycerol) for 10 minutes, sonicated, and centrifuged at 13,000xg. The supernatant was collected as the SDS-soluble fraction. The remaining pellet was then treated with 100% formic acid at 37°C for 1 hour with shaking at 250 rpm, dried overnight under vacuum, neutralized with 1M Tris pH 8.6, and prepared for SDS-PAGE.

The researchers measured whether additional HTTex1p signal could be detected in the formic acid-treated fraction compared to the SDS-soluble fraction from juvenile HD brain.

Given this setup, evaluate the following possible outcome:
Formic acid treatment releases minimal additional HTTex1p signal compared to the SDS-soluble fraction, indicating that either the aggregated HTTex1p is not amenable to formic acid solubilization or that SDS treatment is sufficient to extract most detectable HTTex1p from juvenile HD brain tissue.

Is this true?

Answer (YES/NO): YES